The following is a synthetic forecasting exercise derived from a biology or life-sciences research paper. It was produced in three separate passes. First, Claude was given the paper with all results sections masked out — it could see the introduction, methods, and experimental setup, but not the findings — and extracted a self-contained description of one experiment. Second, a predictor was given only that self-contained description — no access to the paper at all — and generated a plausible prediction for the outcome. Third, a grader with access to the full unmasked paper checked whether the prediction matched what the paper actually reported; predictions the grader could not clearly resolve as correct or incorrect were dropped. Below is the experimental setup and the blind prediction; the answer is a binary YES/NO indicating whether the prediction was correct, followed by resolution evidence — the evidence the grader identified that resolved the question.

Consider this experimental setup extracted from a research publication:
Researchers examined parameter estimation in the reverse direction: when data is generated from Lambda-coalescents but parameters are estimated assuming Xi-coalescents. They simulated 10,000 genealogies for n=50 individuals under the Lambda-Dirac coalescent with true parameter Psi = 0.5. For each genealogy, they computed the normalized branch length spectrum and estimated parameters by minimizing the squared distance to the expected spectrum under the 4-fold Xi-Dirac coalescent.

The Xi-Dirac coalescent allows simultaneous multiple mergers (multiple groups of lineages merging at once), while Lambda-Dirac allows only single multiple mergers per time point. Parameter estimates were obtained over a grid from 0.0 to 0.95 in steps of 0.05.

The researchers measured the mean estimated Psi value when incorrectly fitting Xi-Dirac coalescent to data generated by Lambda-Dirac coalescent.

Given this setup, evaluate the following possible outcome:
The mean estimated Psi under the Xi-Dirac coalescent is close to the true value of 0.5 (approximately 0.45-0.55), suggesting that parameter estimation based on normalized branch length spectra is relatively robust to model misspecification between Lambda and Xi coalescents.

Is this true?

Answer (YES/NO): NO